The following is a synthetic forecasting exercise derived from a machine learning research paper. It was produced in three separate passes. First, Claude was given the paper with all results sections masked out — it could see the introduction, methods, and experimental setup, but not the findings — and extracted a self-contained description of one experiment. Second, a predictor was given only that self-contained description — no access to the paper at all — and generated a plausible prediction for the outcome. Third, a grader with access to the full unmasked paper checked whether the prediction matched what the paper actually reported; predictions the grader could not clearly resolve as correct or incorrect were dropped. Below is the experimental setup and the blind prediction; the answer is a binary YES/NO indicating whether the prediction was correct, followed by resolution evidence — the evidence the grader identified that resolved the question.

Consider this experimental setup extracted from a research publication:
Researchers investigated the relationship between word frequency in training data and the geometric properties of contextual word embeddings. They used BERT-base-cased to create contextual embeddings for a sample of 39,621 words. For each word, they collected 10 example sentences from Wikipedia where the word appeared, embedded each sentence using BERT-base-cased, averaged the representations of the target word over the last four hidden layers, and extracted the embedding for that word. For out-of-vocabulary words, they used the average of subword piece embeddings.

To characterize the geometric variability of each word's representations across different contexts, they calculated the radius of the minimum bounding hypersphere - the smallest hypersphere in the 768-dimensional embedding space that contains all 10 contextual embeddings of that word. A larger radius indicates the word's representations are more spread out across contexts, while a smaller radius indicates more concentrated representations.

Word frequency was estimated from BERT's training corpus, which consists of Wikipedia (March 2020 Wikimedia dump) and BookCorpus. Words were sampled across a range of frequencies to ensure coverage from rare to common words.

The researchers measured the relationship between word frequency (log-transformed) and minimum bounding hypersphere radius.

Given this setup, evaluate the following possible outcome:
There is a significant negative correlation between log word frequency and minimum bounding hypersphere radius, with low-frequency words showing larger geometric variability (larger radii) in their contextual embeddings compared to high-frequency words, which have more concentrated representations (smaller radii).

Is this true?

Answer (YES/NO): NO